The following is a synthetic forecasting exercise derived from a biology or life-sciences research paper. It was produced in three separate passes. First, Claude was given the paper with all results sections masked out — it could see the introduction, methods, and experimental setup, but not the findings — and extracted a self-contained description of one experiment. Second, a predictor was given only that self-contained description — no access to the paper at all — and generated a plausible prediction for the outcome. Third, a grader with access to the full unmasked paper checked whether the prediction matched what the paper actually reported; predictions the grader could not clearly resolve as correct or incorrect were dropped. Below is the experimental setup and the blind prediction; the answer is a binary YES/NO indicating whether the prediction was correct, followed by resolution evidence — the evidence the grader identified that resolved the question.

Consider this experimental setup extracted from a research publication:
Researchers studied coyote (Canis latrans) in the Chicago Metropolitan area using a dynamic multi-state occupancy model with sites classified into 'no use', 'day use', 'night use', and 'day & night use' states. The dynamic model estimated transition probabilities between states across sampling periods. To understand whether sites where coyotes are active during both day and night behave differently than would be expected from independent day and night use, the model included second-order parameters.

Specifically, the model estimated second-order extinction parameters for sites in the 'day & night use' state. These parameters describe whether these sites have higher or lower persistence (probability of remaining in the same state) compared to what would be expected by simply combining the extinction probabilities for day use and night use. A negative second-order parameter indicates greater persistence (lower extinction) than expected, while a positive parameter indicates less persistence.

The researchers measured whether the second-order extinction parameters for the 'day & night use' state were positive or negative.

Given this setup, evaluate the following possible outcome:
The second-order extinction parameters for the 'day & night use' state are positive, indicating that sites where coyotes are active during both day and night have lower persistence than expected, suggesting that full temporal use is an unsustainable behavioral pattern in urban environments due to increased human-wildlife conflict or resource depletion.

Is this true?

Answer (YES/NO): NO